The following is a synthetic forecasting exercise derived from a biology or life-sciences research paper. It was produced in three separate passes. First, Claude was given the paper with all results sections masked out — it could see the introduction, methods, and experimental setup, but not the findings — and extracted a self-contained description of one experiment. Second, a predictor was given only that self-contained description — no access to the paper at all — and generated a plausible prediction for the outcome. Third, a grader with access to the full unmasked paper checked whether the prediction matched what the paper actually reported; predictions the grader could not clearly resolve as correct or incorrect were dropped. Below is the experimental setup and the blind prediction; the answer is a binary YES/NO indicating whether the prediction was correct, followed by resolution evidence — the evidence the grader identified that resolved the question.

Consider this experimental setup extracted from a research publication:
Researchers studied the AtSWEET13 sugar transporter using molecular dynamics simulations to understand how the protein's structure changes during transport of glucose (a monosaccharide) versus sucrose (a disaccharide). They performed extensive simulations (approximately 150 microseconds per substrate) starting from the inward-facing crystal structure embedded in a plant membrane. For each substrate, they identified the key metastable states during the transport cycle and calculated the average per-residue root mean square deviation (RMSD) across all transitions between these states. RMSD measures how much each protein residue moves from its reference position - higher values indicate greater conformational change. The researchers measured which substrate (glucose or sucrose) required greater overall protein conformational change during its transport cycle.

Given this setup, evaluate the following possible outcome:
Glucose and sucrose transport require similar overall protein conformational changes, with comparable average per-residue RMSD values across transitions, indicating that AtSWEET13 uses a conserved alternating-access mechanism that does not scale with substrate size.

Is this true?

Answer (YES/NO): NO